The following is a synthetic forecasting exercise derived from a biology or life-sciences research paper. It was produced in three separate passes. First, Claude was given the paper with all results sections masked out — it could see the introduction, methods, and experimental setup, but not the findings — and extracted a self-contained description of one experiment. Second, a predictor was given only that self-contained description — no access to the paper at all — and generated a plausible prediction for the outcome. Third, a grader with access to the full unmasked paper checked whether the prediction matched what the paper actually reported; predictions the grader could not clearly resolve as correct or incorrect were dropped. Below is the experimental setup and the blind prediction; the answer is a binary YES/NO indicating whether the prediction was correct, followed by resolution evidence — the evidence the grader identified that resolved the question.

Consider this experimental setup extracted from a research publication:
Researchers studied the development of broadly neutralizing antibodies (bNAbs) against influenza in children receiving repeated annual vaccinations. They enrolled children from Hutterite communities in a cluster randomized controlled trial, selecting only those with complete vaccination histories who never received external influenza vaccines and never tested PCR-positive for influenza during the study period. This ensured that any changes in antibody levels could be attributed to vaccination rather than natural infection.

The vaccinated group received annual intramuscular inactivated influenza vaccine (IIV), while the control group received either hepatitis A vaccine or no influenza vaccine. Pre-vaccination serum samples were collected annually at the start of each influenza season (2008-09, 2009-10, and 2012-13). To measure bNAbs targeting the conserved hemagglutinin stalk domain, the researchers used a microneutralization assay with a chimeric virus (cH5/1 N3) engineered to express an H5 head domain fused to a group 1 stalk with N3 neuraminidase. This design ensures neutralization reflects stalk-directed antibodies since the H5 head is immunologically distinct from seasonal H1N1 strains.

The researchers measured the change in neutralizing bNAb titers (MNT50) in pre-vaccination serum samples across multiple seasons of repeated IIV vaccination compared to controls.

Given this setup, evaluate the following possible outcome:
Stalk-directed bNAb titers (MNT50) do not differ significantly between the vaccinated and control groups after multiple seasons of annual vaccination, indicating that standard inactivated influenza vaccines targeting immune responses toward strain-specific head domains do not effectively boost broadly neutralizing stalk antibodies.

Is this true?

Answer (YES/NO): NO